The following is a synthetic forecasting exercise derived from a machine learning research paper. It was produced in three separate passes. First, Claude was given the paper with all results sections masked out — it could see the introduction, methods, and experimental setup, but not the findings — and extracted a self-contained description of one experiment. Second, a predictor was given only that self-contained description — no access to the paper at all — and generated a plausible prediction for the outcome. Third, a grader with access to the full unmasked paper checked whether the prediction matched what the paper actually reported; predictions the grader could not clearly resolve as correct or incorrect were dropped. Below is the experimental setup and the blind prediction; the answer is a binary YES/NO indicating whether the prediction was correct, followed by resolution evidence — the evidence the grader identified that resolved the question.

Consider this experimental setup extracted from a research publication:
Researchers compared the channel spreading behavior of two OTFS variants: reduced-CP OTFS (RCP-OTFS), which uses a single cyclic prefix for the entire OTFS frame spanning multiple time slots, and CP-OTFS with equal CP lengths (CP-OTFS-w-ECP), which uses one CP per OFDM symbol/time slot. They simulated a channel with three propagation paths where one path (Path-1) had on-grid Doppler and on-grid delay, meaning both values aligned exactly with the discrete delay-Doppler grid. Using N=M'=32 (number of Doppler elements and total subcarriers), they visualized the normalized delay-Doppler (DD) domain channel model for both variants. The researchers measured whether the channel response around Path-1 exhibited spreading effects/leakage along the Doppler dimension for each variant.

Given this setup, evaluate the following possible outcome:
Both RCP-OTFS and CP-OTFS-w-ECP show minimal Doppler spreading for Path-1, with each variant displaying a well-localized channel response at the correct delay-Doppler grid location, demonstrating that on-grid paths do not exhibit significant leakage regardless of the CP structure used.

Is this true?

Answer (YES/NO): NO